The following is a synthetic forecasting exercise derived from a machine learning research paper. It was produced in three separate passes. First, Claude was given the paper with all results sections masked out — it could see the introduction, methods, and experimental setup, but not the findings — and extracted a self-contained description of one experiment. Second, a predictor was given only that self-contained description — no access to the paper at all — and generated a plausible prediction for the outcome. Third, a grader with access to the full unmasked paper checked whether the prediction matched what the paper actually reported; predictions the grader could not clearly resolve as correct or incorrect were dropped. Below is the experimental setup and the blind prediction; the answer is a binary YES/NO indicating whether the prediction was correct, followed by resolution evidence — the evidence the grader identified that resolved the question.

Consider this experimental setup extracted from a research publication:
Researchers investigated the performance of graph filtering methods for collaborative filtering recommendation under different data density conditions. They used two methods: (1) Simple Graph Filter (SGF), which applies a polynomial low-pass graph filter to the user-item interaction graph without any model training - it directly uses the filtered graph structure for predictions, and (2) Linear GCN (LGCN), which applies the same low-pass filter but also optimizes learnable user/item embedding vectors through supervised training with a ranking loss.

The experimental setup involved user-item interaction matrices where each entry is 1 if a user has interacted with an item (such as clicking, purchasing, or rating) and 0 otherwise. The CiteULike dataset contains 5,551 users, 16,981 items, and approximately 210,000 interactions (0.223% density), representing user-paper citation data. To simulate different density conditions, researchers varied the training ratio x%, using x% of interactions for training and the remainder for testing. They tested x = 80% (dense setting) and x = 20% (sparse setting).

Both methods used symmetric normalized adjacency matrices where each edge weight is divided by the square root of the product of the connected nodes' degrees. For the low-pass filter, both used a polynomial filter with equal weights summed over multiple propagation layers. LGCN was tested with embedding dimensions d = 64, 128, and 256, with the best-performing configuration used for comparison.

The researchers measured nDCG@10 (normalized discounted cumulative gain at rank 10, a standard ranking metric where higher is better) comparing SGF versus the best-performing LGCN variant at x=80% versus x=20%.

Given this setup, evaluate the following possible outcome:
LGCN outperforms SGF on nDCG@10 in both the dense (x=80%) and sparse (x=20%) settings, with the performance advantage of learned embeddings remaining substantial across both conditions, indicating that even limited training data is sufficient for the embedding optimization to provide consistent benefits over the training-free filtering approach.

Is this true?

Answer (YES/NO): NO